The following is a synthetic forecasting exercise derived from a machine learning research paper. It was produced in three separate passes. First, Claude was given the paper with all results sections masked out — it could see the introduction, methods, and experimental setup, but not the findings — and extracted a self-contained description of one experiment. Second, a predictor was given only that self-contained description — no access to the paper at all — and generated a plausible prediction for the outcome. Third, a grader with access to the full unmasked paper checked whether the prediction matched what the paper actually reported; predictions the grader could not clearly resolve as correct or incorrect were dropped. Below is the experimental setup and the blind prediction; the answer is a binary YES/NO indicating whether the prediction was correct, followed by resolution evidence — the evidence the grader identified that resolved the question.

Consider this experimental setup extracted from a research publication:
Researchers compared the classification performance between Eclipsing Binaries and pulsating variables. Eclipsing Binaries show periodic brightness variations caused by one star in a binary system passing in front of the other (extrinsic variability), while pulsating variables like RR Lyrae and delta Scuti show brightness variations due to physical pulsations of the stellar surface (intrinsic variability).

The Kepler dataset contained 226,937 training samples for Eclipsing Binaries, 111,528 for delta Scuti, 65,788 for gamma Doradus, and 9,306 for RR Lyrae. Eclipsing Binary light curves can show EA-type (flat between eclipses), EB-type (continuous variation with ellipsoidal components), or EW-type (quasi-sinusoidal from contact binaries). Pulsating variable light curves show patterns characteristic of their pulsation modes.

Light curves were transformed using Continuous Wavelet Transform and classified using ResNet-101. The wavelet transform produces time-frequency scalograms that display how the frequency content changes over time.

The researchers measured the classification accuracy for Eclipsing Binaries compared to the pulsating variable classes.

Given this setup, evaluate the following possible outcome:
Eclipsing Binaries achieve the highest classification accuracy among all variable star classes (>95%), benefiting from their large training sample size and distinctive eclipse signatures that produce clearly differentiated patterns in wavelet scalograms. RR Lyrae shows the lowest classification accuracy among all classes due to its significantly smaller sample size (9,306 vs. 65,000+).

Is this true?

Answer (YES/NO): NO